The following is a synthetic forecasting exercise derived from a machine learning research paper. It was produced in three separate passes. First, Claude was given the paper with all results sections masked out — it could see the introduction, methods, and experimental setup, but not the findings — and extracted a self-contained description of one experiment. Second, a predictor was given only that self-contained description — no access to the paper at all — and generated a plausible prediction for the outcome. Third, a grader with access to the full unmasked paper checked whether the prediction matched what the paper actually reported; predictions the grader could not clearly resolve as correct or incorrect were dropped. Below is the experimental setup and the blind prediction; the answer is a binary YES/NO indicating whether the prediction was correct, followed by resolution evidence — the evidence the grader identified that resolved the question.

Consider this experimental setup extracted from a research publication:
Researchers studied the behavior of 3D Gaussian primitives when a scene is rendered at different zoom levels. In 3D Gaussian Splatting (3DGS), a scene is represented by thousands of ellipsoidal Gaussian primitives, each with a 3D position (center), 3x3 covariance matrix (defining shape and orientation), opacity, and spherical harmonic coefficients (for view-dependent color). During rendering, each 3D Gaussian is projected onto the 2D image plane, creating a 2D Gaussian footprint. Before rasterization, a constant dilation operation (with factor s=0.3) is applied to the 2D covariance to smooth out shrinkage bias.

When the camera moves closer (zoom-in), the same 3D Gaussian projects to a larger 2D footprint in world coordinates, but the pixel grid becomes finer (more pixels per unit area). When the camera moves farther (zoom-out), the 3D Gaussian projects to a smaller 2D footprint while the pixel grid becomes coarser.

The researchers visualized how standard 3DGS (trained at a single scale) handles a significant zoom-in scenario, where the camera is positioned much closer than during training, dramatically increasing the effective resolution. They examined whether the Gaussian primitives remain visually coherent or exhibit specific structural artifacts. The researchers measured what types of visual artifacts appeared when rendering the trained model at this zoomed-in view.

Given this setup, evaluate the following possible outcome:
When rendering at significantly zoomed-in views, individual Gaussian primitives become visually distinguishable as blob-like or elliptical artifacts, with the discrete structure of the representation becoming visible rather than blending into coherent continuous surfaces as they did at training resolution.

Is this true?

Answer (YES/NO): NO